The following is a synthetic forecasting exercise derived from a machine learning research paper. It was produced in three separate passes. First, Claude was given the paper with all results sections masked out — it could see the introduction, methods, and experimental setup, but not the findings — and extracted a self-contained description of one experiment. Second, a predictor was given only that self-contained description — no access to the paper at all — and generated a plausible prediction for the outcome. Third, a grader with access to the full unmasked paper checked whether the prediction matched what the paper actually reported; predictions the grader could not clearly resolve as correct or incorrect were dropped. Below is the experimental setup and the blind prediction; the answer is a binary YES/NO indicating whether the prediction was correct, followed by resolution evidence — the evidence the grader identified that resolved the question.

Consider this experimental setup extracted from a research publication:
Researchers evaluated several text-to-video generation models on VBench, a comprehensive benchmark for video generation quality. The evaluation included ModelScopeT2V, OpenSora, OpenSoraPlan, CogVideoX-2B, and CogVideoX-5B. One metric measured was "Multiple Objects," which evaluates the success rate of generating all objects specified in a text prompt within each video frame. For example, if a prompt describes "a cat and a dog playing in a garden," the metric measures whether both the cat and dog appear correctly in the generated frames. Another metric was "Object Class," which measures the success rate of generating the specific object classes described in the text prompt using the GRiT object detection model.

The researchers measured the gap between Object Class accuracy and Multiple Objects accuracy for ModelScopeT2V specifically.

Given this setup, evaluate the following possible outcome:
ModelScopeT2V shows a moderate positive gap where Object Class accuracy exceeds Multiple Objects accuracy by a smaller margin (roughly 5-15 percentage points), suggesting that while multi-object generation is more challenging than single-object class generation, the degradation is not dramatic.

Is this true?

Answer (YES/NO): NO